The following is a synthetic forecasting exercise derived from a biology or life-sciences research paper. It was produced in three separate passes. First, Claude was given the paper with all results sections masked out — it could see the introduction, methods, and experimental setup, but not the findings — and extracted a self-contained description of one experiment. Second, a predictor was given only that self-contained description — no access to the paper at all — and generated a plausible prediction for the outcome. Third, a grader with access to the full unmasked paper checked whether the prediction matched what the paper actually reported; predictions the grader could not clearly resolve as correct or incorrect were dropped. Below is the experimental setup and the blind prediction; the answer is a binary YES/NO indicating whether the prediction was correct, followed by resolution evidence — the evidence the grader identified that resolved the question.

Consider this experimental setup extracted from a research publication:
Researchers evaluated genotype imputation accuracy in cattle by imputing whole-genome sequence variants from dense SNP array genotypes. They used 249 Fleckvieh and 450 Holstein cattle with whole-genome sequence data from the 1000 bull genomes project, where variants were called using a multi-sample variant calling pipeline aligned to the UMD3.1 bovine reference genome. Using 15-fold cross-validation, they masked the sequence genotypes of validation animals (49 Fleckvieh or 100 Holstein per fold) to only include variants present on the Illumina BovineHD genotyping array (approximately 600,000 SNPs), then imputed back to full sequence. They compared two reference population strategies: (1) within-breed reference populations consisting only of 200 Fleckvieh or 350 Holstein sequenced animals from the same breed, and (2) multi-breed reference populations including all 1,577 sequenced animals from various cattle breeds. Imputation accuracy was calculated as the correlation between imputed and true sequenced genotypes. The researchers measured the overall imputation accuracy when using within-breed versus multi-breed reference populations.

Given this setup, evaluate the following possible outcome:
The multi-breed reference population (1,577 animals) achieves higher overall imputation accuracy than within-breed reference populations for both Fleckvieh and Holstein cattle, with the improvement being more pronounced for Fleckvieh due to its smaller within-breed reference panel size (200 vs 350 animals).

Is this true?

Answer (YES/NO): NO